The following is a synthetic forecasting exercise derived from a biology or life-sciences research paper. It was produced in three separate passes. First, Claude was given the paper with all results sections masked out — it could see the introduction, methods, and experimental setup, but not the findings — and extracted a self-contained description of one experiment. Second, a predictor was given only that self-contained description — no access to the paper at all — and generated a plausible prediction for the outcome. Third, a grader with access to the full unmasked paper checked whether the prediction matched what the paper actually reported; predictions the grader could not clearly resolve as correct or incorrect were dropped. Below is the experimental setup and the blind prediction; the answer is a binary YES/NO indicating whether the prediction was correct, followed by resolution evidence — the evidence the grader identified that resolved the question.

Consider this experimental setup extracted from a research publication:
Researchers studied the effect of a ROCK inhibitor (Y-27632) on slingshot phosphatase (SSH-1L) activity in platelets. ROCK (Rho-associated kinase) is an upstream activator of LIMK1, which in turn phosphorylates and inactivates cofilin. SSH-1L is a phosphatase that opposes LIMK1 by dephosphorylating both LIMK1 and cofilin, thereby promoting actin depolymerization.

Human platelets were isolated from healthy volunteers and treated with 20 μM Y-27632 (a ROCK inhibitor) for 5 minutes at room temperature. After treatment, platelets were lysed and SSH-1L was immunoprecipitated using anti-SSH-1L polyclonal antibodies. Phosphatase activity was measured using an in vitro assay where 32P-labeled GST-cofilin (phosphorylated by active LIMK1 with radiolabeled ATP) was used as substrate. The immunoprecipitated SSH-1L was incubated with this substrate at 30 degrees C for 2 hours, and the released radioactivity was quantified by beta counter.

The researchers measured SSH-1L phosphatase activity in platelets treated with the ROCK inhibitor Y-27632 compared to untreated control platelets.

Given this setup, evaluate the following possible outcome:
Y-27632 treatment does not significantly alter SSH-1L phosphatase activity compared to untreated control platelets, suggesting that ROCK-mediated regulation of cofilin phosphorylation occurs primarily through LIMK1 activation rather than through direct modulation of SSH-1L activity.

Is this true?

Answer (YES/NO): NO